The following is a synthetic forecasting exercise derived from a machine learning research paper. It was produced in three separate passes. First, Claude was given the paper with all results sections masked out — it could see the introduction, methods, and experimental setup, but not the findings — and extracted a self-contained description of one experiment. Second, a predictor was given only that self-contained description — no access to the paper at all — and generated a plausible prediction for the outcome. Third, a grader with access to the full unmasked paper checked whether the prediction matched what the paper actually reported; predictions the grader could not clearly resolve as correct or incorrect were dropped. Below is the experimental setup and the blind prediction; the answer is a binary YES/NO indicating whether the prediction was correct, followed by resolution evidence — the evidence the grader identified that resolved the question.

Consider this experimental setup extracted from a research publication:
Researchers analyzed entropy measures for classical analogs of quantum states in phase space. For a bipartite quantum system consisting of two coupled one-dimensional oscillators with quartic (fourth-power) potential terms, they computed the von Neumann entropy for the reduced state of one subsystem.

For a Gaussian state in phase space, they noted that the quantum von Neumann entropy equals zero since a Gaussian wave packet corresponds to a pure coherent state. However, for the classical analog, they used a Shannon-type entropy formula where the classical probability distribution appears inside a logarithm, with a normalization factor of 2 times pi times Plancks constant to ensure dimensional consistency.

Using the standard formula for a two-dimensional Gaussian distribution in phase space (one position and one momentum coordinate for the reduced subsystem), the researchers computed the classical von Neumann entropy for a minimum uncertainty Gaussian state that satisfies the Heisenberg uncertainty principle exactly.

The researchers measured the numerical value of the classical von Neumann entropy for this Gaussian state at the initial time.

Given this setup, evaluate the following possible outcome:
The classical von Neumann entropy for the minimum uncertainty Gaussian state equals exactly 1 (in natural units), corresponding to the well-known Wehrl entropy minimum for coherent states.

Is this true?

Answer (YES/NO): NO